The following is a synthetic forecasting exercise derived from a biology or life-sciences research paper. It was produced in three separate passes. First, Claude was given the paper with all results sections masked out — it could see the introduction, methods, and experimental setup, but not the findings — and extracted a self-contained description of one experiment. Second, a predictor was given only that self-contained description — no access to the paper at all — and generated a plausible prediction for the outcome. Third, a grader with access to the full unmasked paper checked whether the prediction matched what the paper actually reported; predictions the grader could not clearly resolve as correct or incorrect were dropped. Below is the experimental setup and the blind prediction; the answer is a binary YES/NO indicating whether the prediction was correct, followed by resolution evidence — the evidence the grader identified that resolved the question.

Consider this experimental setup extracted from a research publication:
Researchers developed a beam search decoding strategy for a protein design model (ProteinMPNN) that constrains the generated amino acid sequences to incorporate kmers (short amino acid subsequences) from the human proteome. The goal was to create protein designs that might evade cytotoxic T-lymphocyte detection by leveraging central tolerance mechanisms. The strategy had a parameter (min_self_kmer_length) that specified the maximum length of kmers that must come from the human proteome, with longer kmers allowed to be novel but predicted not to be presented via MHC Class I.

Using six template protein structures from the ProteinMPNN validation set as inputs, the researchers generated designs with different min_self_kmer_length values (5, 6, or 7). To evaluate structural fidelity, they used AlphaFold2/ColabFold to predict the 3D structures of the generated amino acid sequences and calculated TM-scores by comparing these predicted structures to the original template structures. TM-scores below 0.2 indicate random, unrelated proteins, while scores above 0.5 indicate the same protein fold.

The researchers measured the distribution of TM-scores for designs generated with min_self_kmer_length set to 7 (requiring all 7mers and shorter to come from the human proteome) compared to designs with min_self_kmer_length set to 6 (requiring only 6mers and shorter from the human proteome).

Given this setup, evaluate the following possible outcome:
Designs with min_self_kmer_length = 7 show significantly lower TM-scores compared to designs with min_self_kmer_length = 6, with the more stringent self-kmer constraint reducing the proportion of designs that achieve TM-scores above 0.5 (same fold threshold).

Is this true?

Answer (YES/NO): YES